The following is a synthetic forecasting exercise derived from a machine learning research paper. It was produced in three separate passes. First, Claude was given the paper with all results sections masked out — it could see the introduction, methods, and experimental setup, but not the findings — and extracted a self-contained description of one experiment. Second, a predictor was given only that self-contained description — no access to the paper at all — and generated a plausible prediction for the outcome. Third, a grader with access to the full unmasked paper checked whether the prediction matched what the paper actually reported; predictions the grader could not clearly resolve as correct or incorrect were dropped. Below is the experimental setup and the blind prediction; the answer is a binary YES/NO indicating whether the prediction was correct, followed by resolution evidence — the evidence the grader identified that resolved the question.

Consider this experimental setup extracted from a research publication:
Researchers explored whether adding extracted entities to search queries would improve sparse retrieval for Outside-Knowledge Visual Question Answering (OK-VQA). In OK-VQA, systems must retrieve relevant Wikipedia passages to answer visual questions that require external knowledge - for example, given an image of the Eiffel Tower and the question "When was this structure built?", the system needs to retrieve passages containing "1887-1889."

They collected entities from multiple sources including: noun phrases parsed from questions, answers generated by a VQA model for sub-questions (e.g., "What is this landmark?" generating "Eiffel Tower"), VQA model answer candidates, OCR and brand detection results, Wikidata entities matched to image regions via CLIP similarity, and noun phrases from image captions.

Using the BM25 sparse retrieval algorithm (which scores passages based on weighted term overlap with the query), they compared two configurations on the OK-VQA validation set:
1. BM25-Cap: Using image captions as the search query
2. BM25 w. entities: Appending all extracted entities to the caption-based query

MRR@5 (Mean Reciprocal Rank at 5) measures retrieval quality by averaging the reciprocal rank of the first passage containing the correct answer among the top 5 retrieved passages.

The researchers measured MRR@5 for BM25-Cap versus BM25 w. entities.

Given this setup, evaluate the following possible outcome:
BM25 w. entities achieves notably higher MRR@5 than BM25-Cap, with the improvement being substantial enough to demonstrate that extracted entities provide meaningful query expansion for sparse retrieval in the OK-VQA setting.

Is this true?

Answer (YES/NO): NO